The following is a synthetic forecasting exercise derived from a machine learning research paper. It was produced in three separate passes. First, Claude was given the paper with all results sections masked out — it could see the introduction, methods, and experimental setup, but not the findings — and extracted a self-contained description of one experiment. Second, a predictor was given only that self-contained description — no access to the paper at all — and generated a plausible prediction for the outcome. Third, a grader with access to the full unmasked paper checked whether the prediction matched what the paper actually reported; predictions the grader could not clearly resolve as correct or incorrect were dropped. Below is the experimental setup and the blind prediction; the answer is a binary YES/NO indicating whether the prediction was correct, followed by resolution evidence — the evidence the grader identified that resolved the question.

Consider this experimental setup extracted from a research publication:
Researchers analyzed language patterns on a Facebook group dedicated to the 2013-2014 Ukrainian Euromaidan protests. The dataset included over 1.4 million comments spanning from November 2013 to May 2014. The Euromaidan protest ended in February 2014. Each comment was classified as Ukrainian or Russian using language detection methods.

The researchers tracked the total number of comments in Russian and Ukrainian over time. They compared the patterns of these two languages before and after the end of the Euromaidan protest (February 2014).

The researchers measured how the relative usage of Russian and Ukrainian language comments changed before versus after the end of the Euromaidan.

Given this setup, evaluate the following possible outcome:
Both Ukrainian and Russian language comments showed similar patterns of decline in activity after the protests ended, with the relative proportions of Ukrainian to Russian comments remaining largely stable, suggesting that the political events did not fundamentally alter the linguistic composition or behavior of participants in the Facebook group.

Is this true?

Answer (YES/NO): NO